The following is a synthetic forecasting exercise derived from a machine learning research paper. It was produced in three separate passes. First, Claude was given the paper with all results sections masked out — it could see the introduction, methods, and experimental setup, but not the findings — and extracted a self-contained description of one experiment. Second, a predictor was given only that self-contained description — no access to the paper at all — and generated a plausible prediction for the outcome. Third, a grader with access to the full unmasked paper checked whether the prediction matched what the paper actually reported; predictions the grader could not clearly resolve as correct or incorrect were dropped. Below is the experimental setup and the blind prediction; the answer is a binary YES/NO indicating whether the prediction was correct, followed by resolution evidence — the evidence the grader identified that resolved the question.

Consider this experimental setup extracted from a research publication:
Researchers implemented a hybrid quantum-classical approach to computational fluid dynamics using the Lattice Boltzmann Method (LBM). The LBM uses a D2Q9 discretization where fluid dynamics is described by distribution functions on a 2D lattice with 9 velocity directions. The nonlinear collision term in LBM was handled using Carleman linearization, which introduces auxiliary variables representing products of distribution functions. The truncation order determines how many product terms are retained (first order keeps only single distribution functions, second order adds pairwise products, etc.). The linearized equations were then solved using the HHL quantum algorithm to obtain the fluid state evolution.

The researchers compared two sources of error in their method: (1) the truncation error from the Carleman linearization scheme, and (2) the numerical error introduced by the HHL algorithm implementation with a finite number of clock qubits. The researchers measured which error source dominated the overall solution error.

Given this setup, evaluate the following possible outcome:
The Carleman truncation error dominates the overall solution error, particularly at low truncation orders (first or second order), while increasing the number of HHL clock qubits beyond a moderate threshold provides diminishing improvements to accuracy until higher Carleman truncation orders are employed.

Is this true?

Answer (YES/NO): YES